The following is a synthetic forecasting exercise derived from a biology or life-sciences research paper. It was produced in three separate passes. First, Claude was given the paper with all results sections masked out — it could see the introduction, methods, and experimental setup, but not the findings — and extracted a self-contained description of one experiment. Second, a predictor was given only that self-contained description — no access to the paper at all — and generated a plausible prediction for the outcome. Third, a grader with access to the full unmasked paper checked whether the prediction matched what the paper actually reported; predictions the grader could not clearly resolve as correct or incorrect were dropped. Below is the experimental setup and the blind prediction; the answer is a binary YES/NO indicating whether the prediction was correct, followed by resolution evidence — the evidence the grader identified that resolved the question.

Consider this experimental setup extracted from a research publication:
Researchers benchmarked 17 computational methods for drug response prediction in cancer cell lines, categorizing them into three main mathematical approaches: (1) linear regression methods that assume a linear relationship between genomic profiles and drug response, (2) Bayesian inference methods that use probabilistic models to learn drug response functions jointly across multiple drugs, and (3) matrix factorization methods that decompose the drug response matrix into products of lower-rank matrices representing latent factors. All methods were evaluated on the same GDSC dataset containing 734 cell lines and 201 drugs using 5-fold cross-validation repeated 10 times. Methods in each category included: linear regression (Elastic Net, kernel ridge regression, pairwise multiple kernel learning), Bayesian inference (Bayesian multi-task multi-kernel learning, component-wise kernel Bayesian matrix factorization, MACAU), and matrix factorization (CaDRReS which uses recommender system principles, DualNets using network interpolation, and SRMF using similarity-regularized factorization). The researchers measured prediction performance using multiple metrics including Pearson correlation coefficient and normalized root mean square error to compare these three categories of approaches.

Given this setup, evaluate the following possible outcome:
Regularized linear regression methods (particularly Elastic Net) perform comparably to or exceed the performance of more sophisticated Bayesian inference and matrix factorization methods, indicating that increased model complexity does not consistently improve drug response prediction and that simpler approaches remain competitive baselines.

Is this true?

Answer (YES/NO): NO